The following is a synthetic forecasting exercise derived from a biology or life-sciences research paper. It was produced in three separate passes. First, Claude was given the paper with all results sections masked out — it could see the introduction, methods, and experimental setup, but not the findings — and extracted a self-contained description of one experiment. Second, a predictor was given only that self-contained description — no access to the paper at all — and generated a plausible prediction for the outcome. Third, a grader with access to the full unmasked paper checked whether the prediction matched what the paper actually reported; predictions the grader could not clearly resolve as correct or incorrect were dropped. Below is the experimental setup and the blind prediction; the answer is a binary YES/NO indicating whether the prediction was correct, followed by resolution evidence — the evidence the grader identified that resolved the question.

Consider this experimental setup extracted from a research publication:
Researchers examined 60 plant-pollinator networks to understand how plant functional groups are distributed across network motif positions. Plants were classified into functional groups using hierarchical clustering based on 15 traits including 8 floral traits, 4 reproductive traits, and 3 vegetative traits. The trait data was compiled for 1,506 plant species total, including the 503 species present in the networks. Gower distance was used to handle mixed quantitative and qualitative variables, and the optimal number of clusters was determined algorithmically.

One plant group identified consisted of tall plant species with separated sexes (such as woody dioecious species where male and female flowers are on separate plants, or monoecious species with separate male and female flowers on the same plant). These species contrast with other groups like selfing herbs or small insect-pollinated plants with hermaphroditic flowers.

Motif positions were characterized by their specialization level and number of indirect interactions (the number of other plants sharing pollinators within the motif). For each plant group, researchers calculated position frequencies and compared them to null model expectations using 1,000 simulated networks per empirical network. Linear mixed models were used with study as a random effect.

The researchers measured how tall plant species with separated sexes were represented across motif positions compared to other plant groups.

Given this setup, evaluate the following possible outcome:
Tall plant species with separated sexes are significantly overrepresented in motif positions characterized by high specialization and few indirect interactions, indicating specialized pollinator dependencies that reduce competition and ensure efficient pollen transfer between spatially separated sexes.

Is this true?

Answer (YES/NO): NO